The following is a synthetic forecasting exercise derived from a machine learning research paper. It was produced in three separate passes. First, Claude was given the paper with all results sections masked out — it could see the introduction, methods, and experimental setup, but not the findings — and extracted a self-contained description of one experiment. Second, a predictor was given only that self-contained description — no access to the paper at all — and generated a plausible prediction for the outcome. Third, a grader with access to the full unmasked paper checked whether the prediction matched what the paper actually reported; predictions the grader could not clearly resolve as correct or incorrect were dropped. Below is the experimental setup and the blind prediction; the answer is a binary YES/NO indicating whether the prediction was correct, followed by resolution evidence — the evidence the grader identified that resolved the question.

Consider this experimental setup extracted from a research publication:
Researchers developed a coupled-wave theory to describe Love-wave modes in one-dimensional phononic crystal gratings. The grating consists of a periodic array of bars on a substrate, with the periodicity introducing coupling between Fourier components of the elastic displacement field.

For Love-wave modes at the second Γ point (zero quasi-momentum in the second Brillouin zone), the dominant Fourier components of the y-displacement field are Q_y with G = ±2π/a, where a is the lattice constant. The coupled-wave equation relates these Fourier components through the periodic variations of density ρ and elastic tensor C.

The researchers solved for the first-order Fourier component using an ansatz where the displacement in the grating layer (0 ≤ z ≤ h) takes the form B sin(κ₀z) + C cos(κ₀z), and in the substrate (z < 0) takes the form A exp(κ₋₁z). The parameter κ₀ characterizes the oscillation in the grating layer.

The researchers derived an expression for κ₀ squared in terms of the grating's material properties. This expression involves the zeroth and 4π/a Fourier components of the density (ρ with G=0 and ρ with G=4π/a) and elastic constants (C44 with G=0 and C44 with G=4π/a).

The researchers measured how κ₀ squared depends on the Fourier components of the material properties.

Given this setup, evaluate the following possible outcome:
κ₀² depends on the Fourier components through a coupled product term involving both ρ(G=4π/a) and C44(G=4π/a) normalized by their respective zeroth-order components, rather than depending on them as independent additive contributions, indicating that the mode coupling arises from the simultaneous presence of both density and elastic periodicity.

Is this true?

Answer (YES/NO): NO